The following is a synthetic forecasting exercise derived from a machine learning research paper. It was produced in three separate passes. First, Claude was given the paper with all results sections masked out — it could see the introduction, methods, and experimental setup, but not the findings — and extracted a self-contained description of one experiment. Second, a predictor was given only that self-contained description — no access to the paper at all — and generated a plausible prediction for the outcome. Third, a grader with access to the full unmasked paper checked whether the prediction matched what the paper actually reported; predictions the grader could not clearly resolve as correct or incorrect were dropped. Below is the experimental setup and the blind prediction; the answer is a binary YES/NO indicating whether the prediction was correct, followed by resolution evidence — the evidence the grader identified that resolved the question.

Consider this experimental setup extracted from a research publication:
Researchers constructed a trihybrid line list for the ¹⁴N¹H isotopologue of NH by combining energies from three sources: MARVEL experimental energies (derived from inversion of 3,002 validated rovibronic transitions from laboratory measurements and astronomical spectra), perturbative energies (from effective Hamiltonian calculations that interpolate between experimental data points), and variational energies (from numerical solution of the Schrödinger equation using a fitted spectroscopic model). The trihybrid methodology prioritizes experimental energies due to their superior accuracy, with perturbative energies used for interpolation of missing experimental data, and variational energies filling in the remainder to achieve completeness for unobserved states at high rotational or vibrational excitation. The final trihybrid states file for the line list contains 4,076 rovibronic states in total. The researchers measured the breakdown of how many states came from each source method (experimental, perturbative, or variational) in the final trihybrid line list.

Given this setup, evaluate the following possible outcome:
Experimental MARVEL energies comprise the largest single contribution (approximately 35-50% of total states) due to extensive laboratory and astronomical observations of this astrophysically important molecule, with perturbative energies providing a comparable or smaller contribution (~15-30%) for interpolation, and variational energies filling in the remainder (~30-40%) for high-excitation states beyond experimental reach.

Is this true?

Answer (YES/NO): NO